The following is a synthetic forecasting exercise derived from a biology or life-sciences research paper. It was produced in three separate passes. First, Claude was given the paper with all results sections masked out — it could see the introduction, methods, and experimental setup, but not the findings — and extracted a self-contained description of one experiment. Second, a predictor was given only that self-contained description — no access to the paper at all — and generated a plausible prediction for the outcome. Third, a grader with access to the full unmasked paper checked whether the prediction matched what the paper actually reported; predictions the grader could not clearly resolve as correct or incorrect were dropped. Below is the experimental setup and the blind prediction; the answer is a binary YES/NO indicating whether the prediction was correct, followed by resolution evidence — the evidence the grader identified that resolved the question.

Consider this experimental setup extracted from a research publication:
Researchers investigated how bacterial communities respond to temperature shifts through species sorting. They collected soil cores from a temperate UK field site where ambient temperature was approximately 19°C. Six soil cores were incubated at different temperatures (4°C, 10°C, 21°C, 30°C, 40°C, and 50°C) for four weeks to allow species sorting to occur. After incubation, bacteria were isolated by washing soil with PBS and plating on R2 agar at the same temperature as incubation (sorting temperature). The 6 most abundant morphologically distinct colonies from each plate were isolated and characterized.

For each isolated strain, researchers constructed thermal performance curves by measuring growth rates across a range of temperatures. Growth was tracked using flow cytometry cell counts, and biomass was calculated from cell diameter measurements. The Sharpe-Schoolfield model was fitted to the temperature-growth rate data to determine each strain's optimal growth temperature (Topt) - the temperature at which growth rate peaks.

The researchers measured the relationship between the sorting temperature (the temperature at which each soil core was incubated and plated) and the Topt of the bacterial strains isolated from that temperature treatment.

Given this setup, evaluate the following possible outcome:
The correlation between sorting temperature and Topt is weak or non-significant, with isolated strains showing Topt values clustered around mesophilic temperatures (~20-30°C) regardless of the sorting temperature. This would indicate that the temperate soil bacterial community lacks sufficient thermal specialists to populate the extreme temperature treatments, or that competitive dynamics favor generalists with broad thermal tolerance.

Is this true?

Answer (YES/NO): NO